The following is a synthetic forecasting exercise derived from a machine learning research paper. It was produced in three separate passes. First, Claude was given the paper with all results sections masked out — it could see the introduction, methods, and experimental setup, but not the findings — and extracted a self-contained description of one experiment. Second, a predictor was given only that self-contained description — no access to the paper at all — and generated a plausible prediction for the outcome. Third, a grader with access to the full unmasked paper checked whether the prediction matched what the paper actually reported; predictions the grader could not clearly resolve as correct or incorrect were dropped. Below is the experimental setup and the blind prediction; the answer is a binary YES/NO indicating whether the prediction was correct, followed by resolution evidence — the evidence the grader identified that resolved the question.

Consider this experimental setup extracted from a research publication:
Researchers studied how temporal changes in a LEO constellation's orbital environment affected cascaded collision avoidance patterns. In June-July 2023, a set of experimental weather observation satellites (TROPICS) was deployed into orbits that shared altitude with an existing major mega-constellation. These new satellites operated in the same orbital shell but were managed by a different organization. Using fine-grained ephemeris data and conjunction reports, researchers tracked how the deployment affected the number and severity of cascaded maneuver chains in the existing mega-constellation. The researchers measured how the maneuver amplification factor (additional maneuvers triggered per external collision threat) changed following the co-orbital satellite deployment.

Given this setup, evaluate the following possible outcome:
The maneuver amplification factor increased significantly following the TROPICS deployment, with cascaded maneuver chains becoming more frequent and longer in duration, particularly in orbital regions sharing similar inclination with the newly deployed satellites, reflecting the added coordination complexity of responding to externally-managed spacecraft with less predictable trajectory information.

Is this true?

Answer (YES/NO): NO